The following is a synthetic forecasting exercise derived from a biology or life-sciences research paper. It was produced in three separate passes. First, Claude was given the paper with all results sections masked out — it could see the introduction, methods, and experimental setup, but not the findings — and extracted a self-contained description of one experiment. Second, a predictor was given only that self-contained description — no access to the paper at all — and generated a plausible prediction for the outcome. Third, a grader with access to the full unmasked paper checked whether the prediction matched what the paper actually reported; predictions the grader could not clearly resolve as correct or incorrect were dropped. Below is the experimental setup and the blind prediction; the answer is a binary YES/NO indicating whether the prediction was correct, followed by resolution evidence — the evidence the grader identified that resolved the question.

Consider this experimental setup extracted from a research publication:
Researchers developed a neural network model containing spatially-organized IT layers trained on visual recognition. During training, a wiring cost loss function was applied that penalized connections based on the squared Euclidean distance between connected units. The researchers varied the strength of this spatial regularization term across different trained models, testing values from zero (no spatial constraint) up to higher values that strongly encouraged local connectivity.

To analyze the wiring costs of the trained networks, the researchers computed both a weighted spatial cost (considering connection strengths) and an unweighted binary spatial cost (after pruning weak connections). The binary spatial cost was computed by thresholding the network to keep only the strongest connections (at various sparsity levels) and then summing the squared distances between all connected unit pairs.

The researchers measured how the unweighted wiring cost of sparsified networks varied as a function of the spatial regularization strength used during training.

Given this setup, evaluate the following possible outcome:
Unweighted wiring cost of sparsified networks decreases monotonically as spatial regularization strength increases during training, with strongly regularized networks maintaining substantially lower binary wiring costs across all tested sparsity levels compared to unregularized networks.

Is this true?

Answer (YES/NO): YES